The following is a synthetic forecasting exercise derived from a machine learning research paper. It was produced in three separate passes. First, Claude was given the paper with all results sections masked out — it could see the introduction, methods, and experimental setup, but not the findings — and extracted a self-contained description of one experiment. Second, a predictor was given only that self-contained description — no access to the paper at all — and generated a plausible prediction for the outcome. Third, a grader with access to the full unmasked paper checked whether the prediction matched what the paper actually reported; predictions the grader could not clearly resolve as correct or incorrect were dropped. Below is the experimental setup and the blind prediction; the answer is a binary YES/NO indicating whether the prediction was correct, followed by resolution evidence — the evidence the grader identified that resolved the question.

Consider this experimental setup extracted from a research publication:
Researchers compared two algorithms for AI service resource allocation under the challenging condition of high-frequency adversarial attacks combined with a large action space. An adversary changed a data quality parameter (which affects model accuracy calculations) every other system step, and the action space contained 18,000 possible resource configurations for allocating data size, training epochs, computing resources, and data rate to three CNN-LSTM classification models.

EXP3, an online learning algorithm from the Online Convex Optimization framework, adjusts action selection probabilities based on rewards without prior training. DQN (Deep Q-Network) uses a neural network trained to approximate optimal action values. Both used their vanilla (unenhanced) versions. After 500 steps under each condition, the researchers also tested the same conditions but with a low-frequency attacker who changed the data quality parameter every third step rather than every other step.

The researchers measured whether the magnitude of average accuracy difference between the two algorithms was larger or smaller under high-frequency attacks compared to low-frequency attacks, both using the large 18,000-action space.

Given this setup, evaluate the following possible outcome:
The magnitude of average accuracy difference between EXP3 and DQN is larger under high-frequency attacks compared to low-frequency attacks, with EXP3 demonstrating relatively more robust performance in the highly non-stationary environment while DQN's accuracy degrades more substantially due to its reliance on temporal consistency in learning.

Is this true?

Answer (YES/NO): YES